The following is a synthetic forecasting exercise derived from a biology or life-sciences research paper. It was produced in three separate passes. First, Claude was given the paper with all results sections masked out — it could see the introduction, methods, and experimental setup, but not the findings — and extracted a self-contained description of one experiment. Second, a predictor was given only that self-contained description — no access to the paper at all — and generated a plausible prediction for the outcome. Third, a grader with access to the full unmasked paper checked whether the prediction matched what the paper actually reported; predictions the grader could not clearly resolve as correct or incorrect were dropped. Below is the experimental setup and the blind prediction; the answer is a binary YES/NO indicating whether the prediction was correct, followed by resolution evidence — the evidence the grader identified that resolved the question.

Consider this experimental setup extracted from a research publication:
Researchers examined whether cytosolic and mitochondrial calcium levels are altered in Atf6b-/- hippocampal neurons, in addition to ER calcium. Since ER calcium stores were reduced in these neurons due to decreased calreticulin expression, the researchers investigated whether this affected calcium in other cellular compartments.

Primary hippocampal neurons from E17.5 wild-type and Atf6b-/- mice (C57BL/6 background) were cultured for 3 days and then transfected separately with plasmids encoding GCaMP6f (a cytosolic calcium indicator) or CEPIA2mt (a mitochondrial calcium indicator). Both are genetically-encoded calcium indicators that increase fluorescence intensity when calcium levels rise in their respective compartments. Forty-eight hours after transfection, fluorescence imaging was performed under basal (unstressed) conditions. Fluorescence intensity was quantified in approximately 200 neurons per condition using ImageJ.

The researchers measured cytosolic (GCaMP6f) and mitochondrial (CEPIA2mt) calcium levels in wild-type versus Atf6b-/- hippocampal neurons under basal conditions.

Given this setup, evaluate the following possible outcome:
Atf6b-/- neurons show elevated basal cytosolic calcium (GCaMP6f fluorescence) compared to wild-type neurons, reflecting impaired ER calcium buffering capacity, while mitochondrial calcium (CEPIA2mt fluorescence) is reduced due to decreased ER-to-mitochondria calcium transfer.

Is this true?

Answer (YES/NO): NO